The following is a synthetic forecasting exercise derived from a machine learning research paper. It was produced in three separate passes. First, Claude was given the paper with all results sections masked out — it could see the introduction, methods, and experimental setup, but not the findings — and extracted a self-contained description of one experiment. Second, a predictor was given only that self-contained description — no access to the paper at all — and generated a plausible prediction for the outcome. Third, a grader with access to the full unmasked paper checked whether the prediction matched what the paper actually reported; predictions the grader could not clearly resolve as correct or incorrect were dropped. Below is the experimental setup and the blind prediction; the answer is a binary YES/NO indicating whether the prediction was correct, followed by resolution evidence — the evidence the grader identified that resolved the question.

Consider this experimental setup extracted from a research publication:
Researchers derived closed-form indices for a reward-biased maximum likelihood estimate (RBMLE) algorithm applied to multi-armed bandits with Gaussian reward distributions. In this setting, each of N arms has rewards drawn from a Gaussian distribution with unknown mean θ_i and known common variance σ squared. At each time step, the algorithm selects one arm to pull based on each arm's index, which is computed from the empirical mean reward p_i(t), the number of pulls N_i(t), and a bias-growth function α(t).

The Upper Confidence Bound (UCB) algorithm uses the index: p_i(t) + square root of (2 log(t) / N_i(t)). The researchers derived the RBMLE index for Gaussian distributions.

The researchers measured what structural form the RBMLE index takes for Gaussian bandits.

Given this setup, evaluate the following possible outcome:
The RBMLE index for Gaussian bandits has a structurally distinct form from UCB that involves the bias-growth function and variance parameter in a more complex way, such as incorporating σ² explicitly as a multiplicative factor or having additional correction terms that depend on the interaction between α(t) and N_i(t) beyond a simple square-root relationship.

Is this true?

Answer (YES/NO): NO